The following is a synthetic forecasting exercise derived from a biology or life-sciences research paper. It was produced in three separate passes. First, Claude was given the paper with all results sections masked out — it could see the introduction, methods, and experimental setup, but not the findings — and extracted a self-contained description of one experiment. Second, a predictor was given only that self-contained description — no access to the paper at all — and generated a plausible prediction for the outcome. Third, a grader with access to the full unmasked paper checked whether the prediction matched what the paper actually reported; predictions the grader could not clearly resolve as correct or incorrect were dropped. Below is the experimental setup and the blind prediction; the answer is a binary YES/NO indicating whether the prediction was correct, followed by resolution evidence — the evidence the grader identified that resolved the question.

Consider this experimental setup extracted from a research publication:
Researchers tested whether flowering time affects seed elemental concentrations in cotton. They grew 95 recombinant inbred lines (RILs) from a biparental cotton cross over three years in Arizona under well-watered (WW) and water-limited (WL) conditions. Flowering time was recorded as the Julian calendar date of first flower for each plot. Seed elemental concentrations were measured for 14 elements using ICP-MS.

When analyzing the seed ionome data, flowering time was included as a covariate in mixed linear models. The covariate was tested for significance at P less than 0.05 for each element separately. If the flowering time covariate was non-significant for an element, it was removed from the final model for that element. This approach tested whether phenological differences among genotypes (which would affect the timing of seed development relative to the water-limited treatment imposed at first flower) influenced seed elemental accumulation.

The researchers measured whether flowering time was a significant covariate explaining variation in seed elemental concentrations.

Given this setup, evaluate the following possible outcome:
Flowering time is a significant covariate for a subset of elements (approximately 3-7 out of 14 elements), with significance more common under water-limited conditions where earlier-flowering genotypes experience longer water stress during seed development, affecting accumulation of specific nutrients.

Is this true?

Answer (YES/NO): NO